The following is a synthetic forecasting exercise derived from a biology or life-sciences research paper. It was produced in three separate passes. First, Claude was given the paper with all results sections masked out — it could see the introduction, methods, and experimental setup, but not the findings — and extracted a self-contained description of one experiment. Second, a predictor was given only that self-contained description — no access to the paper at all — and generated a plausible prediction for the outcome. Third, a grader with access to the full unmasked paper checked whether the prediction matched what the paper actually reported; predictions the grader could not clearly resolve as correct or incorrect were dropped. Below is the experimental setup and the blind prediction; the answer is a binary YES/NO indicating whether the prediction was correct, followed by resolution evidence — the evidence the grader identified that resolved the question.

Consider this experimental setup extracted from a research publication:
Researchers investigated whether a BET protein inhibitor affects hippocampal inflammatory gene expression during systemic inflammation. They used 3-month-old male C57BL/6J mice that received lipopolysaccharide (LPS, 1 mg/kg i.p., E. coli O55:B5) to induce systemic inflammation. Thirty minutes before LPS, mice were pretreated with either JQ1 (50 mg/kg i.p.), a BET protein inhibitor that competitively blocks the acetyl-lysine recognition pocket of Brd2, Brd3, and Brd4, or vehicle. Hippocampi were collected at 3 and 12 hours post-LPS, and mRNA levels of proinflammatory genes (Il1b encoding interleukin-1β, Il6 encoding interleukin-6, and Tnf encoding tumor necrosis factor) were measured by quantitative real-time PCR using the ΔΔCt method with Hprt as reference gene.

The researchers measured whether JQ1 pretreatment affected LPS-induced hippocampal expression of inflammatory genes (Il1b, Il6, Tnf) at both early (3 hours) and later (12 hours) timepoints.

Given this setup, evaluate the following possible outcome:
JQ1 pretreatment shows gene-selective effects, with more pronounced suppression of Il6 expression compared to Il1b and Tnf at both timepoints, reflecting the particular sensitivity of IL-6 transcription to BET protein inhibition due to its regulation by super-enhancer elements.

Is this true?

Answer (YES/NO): NO